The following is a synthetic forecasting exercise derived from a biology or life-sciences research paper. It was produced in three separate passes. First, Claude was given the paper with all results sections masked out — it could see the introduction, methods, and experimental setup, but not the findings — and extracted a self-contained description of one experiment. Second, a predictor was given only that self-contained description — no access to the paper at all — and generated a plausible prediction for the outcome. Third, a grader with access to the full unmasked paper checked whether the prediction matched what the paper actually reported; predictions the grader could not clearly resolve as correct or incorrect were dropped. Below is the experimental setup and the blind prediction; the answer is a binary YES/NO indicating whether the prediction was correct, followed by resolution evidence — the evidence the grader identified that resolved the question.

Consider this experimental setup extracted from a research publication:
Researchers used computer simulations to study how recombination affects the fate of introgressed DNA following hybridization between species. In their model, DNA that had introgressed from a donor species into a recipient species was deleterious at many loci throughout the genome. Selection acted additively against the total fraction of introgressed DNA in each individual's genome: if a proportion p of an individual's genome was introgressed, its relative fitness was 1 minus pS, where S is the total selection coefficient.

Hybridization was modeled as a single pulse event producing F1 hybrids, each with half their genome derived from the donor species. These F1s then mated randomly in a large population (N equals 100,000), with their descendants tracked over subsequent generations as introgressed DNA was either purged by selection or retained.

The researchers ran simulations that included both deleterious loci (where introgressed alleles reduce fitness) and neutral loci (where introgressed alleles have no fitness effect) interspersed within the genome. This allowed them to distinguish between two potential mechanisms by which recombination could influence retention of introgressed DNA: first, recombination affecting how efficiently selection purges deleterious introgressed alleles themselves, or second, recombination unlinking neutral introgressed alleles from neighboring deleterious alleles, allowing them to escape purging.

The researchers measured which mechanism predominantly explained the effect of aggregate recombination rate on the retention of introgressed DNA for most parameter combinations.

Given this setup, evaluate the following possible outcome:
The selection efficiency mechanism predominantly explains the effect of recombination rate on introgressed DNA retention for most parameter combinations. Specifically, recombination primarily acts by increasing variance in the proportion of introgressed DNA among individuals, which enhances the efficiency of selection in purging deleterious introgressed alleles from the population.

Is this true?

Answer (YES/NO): YES